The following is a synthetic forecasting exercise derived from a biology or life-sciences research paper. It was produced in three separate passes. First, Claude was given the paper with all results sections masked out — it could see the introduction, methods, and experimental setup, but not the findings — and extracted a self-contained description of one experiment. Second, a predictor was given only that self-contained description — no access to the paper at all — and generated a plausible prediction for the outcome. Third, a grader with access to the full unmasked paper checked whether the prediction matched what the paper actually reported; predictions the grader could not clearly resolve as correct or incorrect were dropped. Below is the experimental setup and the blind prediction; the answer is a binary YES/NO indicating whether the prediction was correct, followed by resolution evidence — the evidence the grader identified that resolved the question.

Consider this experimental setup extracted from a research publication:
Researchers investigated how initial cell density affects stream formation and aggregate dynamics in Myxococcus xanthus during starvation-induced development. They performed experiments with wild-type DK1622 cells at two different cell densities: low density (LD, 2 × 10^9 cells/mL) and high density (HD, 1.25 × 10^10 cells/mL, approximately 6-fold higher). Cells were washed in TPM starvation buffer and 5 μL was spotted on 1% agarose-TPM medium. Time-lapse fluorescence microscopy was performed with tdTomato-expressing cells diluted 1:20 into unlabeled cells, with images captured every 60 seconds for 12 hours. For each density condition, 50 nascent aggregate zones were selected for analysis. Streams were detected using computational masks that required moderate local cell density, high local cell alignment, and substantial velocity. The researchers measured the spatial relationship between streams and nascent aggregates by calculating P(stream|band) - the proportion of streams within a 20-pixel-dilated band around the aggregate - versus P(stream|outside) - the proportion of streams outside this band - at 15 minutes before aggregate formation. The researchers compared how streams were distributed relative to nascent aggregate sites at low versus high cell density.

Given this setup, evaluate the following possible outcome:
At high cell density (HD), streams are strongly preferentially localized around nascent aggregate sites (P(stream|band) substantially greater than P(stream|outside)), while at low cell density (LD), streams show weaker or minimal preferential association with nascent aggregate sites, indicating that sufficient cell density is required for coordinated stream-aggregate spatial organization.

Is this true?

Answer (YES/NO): NO